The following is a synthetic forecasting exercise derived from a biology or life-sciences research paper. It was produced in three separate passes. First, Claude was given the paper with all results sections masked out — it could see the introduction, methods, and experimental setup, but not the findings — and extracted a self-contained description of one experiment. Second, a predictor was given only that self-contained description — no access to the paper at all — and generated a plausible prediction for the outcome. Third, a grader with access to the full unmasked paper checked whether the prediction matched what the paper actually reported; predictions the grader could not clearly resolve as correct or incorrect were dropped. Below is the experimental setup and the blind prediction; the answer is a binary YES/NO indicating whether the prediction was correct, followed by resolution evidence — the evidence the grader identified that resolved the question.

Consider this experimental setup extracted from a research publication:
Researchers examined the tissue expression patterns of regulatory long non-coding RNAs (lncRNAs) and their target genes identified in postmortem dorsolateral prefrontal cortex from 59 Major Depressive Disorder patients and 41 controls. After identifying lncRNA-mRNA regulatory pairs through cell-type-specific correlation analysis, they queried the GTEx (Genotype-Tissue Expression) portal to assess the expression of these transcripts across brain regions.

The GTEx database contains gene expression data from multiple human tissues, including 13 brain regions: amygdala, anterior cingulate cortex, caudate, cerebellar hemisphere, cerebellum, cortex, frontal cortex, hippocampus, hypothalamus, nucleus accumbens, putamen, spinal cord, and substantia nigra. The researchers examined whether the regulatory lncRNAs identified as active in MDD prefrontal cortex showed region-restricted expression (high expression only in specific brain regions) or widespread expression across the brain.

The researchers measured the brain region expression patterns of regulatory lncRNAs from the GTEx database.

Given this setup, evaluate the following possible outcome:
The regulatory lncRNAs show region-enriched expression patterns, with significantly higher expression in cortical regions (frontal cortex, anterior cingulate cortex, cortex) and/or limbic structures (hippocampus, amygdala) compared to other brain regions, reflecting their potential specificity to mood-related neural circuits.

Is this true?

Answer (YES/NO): NO